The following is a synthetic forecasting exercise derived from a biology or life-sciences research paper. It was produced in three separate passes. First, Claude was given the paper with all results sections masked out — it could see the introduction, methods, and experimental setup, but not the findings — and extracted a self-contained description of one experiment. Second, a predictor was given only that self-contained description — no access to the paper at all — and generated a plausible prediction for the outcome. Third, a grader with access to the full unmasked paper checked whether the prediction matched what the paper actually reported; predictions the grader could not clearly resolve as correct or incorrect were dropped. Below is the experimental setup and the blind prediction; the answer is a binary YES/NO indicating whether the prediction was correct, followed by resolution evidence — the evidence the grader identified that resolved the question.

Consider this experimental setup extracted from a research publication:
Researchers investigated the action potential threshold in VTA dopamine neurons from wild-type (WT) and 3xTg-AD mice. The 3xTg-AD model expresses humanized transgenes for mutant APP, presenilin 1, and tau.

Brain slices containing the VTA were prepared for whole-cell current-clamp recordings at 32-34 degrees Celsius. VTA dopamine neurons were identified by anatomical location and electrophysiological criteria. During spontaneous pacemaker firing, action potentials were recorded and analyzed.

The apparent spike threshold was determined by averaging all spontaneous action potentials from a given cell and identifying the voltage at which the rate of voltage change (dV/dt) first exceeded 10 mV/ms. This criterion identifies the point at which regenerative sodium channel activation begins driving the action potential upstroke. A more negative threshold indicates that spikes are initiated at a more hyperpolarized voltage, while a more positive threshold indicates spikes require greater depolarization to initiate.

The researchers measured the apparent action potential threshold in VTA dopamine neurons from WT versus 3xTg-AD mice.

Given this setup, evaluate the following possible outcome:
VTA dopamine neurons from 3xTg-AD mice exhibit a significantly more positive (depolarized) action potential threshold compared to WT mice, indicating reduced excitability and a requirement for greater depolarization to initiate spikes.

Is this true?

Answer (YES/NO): NO